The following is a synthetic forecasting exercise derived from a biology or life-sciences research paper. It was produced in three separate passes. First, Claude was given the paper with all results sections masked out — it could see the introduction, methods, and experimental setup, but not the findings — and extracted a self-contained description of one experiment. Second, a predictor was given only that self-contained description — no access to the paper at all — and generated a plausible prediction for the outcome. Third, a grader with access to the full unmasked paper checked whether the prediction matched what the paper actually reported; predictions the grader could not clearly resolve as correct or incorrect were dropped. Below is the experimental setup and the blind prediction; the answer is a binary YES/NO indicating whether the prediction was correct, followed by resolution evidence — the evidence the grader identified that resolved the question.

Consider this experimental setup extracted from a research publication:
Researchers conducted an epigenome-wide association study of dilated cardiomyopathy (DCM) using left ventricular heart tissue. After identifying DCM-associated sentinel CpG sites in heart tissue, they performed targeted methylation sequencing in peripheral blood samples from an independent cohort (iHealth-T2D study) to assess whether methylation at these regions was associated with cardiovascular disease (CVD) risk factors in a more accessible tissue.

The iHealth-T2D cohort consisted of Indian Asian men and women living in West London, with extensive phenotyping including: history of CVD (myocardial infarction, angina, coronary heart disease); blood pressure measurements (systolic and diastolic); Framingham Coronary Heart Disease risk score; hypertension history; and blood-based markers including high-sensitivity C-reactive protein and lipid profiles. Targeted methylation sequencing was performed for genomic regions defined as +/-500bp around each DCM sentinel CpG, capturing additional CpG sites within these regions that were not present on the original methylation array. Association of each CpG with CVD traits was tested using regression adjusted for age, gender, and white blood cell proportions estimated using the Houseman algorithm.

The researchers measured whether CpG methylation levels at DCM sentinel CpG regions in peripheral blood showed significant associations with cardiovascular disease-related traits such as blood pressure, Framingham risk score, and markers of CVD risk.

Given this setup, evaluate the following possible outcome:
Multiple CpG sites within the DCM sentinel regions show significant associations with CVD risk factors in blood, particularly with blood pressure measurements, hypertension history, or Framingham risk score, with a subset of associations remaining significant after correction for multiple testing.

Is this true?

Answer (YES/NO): YES